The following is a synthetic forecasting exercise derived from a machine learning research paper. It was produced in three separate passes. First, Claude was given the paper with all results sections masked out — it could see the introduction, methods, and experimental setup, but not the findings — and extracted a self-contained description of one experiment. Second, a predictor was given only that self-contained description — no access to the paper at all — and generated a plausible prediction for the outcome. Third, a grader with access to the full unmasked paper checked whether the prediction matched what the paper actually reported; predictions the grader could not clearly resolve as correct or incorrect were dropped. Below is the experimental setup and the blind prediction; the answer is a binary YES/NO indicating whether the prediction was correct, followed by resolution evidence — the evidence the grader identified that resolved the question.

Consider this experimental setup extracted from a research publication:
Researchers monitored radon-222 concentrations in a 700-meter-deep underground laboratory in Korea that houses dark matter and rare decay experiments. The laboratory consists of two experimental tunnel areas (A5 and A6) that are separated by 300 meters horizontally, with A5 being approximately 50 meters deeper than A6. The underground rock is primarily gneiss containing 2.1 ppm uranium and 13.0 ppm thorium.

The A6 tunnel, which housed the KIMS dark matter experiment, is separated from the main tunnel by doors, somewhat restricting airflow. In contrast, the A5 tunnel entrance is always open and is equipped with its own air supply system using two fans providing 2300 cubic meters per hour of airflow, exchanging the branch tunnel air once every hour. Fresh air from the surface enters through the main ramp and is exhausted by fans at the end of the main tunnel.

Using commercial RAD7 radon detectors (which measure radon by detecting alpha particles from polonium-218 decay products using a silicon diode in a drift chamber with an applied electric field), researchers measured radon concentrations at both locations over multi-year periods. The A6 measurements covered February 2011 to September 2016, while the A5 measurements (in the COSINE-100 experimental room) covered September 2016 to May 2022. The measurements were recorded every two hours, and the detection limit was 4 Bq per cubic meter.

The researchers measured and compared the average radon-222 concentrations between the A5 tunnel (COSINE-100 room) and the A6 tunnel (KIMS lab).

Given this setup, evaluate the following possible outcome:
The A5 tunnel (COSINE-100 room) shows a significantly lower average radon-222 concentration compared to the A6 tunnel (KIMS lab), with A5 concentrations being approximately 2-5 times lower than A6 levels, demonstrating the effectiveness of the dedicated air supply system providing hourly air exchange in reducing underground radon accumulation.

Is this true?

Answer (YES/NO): NO